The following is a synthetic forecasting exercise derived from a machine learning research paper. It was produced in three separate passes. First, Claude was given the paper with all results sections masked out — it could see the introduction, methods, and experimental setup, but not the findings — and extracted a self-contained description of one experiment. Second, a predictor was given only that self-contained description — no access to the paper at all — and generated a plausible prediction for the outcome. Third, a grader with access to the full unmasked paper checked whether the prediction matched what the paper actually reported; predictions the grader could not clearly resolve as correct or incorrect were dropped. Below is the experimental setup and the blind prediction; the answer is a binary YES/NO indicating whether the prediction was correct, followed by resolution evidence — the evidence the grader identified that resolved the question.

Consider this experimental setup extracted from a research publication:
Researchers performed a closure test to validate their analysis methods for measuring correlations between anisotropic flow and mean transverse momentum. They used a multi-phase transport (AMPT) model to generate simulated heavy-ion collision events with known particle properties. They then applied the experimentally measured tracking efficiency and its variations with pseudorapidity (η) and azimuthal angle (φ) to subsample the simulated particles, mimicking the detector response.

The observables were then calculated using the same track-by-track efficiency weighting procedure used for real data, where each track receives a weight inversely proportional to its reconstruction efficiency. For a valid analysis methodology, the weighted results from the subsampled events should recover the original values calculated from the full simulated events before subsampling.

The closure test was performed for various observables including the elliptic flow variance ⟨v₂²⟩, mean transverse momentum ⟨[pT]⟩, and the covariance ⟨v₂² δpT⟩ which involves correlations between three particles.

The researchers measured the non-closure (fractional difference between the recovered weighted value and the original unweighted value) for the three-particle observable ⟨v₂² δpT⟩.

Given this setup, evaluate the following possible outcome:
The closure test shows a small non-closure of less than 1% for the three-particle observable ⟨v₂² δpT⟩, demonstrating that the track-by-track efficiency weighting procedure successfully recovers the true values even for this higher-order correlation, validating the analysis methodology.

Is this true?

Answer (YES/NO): NO